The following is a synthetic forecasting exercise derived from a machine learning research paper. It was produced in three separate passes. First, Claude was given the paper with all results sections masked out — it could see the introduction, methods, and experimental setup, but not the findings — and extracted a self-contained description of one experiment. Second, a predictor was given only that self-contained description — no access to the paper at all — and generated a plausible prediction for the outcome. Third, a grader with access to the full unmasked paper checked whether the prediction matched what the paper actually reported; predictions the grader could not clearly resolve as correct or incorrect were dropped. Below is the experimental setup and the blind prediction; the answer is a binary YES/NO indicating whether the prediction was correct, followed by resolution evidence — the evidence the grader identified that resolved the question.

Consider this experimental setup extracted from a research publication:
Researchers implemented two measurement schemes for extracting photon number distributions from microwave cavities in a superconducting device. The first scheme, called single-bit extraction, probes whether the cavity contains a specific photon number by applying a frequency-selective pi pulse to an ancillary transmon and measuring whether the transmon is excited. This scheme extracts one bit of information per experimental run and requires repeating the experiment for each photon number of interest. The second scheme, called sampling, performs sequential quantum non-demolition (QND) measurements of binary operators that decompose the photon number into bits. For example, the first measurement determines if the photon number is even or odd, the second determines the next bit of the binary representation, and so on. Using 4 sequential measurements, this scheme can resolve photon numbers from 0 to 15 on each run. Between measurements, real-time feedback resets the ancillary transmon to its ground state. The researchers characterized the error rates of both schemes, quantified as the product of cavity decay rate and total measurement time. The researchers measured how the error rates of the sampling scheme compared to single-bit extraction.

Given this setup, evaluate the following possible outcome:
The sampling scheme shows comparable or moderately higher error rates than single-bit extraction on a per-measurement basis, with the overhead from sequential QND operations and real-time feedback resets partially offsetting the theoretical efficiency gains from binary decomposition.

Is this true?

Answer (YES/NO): NO